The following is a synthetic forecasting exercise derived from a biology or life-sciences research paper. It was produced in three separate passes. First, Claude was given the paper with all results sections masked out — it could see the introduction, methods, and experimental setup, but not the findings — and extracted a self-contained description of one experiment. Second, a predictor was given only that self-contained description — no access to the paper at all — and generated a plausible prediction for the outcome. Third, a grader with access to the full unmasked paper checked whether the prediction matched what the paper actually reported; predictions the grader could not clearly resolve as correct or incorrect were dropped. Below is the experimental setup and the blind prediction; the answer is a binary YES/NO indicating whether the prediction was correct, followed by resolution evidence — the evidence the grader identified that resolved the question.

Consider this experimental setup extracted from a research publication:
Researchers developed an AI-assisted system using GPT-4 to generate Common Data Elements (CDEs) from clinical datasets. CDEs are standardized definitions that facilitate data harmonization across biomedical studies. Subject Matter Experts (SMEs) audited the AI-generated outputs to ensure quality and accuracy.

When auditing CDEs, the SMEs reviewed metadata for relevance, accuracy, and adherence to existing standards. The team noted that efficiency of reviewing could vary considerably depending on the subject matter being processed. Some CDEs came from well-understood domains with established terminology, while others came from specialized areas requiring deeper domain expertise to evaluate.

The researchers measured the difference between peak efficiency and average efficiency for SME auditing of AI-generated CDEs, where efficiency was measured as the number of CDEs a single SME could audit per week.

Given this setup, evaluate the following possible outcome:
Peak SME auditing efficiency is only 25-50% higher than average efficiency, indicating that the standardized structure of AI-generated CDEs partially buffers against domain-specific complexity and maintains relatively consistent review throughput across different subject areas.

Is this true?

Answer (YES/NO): NO